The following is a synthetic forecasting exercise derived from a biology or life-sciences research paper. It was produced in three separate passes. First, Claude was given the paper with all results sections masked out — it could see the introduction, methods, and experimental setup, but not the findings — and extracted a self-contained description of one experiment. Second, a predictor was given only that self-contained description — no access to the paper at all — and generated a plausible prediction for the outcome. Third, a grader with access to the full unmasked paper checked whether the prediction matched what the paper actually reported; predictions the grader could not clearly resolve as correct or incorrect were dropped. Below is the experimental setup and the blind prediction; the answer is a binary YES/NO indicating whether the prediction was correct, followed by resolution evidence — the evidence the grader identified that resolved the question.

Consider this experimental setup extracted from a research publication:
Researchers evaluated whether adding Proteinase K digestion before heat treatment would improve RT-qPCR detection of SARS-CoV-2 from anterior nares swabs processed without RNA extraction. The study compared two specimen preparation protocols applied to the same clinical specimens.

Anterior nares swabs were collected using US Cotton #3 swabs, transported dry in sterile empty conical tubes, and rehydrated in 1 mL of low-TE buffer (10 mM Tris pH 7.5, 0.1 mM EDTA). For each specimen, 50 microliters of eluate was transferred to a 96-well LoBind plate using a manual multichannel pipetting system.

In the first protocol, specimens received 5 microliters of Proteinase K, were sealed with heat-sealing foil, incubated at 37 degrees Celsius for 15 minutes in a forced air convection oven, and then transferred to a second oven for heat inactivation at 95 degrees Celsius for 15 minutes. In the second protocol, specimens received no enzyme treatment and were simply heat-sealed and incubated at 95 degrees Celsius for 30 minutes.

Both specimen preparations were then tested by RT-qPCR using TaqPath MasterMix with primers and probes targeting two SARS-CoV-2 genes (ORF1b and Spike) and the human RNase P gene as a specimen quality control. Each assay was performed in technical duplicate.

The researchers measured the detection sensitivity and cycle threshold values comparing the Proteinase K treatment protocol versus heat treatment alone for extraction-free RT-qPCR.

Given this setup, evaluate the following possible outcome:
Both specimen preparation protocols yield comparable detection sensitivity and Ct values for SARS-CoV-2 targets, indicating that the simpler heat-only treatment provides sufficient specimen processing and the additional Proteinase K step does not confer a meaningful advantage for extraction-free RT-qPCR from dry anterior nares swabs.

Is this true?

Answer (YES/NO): NO